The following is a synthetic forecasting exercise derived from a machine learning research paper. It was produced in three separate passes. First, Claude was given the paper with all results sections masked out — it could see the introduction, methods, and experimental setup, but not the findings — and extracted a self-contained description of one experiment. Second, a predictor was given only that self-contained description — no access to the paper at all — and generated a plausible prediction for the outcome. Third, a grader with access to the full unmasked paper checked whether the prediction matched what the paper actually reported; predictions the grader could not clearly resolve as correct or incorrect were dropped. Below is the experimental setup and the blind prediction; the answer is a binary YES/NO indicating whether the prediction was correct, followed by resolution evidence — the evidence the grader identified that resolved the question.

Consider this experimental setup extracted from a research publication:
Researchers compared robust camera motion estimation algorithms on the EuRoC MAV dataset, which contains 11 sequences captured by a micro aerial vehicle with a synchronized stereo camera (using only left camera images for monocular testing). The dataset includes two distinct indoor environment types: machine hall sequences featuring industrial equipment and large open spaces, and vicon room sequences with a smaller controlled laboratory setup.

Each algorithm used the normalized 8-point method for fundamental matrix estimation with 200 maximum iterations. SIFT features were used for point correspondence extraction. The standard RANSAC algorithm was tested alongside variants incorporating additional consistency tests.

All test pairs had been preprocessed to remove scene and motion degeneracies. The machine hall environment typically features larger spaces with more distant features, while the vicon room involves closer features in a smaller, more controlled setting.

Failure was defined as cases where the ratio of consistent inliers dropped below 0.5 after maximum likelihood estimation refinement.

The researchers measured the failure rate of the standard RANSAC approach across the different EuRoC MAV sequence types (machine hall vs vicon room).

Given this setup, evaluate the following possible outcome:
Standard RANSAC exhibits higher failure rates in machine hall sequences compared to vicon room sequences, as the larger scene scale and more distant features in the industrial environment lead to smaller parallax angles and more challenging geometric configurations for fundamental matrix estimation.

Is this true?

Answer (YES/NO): NO